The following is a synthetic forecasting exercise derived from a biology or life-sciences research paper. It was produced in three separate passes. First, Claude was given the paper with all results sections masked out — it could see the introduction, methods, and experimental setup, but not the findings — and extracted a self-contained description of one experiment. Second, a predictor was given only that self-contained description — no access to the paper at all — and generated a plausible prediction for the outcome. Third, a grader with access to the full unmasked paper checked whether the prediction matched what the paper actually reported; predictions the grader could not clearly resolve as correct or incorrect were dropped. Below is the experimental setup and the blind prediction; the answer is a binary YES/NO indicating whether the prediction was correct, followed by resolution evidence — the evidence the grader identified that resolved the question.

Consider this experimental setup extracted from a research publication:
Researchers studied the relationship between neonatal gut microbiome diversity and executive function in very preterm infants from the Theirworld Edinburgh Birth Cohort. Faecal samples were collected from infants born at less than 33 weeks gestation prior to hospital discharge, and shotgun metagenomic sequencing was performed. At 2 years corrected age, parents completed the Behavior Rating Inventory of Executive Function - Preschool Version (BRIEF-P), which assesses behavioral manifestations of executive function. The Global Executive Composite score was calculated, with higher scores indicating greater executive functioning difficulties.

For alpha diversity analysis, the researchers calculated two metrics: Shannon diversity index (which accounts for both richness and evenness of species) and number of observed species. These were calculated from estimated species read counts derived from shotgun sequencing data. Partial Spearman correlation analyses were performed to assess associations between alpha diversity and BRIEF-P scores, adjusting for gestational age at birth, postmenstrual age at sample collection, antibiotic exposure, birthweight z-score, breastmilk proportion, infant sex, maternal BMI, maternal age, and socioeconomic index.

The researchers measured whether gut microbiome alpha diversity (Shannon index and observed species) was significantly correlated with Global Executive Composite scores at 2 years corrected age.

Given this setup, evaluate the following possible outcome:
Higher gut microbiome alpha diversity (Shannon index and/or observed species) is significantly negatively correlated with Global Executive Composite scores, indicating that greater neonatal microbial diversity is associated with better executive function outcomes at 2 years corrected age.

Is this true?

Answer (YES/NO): NO